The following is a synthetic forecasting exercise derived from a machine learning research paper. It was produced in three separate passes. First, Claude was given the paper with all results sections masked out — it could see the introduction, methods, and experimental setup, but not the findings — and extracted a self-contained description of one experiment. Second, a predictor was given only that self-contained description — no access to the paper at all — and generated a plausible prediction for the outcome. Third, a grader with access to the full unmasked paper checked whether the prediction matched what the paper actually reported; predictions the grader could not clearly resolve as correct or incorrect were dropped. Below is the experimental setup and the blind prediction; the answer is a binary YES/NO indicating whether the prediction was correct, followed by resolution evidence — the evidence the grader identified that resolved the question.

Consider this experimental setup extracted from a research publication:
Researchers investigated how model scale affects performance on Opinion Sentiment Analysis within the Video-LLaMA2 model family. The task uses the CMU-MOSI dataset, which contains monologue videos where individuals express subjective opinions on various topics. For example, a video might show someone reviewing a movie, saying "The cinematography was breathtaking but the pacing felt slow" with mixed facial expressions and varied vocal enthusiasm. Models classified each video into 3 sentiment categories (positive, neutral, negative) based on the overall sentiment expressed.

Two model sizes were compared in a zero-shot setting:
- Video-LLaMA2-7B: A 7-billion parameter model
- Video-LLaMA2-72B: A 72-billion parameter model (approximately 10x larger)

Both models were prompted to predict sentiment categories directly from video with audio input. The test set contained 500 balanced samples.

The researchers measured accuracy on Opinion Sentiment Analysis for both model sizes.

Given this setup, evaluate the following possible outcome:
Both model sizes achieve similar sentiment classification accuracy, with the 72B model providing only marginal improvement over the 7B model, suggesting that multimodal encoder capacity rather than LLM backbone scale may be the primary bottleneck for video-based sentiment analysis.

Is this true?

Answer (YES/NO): NO